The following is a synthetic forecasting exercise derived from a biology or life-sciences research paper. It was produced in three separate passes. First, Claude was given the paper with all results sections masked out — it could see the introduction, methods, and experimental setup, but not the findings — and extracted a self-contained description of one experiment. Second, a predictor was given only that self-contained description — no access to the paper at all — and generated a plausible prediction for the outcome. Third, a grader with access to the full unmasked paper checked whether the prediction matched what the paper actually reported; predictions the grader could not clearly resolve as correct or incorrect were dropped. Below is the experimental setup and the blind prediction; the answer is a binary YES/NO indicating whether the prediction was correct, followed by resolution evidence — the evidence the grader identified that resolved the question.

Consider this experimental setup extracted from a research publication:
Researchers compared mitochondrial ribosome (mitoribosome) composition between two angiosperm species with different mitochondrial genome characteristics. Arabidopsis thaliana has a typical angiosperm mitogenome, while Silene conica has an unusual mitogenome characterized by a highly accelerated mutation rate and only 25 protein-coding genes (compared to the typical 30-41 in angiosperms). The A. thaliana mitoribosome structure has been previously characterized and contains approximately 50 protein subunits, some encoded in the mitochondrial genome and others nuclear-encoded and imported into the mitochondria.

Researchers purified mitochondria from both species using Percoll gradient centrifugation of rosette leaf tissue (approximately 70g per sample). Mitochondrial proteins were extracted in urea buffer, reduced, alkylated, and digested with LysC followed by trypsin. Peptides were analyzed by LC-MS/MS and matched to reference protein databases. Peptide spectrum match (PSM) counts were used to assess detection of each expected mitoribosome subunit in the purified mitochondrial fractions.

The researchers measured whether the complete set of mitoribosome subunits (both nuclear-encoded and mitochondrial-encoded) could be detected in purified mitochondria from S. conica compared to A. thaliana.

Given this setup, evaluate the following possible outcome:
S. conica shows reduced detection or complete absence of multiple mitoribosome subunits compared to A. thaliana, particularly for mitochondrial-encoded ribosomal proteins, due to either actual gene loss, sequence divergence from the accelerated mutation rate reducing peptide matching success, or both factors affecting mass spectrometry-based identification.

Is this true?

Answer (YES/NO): NO